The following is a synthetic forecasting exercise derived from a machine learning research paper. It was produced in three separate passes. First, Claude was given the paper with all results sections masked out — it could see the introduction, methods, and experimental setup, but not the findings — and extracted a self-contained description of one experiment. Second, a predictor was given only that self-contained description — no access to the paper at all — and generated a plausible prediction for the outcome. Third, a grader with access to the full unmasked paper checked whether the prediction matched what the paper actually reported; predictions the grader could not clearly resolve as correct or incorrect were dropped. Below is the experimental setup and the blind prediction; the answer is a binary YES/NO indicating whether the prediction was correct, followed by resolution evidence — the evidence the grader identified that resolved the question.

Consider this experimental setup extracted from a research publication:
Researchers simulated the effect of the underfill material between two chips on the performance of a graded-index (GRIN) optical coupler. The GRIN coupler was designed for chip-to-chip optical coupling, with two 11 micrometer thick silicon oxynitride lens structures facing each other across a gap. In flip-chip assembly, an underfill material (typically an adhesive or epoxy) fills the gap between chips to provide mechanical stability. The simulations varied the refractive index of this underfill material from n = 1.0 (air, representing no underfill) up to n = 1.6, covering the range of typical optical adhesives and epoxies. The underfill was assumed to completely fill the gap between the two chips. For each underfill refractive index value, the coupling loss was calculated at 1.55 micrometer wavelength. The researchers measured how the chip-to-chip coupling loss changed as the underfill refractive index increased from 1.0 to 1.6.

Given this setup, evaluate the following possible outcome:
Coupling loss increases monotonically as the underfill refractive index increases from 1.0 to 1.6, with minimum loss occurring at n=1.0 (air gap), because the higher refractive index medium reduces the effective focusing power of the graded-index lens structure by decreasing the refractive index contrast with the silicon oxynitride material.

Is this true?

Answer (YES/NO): NO